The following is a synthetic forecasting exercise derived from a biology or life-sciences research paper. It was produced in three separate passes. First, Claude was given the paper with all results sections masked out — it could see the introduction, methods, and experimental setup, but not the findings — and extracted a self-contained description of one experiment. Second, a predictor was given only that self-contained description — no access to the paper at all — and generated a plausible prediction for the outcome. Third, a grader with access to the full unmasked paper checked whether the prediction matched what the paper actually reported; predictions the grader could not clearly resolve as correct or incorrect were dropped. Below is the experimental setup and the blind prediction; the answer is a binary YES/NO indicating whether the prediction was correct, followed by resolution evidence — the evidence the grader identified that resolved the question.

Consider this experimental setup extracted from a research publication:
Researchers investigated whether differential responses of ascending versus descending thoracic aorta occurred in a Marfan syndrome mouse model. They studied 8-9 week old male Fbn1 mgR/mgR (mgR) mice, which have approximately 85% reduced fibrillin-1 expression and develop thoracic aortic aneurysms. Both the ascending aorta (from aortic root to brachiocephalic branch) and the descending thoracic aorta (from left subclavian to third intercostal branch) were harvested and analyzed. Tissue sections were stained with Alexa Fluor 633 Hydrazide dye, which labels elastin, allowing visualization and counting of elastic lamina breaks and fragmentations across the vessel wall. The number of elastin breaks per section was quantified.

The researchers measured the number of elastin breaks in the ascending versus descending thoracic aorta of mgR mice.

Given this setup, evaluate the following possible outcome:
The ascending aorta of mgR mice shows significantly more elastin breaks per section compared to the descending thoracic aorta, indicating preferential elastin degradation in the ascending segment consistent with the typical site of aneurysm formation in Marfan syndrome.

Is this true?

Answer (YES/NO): YES